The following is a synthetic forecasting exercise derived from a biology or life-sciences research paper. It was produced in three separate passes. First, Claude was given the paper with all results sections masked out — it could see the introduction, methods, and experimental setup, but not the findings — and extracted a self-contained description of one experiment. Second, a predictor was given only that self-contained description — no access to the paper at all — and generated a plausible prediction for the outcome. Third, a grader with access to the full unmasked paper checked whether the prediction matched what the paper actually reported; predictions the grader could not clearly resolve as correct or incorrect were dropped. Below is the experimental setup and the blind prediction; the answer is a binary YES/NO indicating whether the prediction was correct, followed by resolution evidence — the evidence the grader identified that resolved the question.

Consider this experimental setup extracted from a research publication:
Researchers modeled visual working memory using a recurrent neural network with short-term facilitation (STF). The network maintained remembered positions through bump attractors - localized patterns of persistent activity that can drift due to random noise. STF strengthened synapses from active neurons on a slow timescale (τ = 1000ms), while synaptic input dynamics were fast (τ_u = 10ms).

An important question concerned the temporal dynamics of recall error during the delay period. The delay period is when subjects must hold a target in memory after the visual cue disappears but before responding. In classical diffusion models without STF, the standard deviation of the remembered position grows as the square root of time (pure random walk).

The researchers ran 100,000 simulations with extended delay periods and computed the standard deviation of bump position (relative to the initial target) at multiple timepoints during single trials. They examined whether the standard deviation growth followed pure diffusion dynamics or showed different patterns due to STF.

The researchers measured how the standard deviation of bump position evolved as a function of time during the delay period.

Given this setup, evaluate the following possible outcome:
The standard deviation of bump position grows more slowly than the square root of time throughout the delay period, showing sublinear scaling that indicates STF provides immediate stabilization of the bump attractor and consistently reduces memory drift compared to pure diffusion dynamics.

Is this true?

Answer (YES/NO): NO